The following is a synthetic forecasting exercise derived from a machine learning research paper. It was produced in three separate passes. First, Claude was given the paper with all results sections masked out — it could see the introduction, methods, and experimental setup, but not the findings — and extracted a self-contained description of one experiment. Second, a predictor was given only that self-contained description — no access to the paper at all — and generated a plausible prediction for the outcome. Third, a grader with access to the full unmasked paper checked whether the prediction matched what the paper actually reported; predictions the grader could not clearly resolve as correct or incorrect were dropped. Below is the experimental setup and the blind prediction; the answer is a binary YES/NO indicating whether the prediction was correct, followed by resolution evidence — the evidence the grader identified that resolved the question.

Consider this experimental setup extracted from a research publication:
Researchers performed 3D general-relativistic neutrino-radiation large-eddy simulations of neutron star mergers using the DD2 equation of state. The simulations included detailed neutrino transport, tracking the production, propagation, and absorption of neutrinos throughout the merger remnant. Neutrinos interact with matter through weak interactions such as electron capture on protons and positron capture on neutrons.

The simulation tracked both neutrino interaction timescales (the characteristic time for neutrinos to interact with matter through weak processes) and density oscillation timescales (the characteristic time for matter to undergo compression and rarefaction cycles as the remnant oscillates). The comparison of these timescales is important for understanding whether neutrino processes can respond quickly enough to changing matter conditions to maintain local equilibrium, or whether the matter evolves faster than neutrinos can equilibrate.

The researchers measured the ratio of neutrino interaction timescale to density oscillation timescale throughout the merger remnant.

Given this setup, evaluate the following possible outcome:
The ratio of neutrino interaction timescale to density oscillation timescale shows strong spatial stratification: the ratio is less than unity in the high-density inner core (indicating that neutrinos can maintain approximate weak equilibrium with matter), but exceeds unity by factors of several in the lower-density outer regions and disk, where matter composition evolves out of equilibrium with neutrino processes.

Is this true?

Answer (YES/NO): NO